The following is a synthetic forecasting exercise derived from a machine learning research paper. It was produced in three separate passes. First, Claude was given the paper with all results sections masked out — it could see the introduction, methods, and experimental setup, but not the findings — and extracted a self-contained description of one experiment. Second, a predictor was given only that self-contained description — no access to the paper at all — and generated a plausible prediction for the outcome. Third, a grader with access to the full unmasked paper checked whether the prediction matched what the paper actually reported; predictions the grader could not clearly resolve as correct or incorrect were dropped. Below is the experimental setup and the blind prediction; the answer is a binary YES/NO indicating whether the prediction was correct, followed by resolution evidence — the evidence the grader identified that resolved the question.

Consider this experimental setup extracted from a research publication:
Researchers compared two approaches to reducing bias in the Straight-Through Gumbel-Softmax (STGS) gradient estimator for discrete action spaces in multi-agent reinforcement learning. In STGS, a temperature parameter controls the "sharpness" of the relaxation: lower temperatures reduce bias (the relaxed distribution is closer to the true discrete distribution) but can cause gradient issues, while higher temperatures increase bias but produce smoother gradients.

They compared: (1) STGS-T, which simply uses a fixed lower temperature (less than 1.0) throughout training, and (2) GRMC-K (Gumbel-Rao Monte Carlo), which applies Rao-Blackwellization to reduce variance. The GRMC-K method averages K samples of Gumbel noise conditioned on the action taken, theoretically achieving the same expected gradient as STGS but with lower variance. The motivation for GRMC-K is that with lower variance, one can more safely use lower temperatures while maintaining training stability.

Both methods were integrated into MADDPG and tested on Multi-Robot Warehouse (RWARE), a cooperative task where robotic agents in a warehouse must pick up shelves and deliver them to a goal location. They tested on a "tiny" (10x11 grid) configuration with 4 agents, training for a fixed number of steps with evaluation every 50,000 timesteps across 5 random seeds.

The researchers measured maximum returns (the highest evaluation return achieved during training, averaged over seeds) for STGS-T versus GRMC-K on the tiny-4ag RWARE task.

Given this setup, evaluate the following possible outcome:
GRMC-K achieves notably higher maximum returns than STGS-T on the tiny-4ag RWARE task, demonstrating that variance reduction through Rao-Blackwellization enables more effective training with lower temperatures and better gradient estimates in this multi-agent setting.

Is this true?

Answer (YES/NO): NO